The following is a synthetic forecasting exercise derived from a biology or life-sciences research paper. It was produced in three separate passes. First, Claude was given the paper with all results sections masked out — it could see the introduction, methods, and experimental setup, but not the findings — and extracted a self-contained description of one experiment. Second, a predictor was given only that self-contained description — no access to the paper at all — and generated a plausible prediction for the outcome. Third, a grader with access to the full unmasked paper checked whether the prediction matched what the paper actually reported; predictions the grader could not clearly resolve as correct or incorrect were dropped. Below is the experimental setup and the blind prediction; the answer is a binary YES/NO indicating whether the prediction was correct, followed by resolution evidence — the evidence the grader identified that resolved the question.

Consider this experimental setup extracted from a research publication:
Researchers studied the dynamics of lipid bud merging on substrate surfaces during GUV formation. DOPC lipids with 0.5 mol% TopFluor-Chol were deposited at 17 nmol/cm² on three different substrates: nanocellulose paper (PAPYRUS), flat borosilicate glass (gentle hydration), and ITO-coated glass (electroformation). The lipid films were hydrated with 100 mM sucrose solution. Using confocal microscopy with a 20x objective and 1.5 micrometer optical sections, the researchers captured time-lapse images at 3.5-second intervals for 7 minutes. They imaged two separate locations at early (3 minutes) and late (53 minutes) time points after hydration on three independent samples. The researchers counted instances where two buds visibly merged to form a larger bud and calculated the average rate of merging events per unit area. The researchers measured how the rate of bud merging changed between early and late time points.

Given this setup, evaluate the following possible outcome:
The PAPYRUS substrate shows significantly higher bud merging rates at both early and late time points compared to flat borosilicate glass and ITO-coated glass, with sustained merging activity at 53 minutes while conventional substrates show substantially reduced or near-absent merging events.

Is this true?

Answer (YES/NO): NO